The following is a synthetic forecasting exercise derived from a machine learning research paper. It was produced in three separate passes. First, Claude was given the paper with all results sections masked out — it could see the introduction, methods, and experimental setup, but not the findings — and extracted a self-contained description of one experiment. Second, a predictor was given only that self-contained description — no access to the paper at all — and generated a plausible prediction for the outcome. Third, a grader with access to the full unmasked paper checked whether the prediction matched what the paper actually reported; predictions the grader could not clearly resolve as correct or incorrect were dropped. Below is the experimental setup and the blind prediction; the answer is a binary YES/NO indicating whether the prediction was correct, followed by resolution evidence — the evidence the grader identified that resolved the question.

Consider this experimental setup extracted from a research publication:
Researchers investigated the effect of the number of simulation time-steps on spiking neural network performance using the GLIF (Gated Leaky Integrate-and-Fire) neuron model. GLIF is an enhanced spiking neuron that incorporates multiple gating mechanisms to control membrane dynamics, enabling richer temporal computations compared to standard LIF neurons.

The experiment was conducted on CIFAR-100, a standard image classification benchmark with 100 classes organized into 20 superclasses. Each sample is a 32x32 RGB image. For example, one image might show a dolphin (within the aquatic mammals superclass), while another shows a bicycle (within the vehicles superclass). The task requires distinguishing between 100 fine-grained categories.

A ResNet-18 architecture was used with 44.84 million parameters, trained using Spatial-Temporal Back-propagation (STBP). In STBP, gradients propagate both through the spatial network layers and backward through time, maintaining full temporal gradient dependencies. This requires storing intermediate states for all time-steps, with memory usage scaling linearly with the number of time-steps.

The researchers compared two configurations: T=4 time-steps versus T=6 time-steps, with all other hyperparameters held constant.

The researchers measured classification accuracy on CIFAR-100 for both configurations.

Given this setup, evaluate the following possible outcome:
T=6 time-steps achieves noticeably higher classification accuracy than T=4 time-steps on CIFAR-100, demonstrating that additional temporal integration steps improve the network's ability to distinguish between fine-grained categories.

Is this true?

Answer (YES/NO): NO